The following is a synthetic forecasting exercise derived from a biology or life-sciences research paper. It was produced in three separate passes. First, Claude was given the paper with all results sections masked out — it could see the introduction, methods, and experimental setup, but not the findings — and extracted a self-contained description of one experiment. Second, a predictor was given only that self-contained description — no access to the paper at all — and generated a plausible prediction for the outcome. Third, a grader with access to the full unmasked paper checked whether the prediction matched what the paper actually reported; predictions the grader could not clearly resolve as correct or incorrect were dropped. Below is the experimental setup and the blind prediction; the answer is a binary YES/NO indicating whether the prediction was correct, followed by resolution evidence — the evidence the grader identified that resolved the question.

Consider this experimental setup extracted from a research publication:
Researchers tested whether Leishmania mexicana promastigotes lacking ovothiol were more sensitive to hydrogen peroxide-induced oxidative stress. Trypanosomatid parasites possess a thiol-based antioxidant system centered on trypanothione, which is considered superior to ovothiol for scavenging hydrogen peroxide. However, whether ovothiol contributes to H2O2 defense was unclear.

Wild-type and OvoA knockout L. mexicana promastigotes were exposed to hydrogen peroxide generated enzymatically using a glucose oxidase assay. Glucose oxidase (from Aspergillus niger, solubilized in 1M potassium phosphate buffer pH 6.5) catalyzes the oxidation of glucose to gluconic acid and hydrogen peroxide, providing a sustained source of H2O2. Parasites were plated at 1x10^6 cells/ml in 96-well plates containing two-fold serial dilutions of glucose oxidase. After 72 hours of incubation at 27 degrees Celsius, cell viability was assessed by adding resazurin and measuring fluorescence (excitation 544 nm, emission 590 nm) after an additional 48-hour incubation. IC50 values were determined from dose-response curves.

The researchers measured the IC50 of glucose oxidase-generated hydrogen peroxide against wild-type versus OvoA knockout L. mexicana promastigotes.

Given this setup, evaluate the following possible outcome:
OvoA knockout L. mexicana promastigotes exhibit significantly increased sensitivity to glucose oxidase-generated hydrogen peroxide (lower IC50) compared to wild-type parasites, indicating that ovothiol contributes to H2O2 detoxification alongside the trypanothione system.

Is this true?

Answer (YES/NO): NO